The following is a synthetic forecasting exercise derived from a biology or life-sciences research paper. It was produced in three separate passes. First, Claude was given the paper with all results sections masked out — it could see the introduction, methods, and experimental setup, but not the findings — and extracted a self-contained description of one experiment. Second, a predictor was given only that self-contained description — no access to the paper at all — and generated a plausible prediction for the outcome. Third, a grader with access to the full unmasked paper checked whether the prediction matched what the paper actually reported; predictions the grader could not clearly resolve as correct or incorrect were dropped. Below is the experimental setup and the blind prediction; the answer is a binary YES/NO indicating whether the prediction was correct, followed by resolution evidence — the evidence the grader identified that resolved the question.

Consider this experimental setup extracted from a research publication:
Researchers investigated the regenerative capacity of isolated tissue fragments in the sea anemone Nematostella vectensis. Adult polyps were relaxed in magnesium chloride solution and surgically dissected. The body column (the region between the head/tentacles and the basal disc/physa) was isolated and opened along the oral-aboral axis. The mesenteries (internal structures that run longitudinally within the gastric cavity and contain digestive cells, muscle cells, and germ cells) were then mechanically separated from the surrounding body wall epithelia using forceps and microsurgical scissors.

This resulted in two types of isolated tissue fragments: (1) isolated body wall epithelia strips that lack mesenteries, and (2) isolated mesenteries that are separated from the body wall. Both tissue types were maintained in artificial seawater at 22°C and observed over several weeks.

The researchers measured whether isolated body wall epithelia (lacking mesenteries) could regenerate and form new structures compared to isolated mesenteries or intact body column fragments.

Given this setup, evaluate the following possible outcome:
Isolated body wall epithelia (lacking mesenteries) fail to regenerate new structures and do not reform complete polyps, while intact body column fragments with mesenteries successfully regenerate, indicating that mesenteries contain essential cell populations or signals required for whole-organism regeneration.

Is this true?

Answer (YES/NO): YES